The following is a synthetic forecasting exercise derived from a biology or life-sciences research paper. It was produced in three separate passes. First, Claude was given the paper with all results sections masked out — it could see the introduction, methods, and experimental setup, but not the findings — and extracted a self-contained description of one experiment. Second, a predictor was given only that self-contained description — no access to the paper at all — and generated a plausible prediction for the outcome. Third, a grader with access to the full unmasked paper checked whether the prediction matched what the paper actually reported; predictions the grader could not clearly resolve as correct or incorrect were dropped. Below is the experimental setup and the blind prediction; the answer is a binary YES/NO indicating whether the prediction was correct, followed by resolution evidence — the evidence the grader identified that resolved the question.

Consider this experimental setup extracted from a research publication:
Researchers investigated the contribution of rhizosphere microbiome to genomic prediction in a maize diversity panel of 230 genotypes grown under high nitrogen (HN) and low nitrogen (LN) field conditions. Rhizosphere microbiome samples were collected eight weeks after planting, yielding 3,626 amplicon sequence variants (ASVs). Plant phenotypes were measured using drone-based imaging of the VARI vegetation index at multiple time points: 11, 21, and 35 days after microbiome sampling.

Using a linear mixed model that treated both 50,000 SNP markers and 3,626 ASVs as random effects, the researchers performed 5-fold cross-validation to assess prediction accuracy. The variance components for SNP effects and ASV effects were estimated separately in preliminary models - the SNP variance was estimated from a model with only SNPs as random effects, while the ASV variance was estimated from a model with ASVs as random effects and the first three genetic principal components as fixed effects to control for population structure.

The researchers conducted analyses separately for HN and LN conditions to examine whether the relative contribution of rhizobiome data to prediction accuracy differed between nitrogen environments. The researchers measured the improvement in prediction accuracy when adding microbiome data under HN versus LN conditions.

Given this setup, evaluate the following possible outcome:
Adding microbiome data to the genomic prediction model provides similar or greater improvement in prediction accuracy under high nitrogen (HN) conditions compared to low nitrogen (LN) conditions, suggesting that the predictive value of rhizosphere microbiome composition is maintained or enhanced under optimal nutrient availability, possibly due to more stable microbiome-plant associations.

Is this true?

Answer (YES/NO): NO